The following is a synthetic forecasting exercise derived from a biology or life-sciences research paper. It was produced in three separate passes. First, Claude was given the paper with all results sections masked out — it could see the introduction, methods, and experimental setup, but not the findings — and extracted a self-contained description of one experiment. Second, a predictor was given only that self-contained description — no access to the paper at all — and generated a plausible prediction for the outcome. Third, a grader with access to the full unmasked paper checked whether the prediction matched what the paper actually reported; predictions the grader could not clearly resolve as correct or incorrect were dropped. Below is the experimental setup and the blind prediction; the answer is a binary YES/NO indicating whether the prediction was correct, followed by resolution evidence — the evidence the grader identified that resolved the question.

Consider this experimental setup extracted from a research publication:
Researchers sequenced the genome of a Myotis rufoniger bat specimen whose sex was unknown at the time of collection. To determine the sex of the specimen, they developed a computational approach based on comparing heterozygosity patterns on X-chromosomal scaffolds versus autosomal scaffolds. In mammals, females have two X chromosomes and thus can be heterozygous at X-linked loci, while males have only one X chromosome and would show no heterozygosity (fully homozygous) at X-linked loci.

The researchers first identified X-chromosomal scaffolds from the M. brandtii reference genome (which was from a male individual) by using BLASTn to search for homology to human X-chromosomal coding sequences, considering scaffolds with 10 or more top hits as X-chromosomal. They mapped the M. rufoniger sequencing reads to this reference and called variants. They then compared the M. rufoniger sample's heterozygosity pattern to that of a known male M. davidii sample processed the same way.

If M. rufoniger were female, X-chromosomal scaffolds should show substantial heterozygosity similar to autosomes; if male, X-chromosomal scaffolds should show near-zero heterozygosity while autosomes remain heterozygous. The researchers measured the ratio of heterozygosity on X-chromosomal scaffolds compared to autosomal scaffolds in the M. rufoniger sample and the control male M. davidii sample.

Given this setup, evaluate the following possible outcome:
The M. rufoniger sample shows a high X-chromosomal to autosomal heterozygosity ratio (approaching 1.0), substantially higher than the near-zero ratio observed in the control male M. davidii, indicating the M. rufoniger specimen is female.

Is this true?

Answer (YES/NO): NO